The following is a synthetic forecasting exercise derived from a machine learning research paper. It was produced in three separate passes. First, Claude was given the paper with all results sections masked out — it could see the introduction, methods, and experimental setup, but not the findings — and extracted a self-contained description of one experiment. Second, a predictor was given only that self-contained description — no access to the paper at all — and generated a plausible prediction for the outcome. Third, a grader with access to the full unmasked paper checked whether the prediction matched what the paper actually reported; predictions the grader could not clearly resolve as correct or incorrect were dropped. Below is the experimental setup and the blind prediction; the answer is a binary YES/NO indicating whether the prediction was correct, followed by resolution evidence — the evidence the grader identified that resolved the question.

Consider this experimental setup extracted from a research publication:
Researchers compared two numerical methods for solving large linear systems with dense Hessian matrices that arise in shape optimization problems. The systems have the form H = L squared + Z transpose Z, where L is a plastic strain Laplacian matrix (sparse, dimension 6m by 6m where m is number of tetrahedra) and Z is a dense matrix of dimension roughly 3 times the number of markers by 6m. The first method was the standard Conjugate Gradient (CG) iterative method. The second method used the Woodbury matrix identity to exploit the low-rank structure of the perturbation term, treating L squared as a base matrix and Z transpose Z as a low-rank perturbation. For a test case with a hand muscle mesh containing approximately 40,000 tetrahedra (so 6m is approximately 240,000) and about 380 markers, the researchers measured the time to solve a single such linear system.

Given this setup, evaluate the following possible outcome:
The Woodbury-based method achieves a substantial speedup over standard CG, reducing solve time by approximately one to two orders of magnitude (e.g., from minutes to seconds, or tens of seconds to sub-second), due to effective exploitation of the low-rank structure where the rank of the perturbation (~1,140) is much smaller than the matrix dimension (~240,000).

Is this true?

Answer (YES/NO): YES